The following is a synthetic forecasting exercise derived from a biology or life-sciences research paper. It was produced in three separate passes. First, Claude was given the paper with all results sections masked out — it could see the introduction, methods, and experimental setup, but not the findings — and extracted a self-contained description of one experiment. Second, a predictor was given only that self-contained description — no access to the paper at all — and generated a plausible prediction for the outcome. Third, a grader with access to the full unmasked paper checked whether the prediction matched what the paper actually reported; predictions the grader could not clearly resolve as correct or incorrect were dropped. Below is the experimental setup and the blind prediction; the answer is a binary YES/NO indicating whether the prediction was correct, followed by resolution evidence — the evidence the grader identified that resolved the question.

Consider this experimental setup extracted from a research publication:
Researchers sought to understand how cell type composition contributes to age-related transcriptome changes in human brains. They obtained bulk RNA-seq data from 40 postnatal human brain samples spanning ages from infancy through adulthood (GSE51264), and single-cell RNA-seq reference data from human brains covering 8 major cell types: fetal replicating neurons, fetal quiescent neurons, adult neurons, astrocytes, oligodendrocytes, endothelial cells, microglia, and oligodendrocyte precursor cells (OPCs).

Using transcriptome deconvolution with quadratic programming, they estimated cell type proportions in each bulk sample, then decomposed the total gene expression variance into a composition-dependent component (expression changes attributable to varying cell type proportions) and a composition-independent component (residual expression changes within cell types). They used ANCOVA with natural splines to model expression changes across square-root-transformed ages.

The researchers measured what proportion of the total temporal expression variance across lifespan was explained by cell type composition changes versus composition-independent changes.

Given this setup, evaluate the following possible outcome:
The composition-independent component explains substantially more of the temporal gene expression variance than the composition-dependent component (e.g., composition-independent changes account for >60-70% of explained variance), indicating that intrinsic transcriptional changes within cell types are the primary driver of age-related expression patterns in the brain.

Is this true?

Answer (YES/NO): NO